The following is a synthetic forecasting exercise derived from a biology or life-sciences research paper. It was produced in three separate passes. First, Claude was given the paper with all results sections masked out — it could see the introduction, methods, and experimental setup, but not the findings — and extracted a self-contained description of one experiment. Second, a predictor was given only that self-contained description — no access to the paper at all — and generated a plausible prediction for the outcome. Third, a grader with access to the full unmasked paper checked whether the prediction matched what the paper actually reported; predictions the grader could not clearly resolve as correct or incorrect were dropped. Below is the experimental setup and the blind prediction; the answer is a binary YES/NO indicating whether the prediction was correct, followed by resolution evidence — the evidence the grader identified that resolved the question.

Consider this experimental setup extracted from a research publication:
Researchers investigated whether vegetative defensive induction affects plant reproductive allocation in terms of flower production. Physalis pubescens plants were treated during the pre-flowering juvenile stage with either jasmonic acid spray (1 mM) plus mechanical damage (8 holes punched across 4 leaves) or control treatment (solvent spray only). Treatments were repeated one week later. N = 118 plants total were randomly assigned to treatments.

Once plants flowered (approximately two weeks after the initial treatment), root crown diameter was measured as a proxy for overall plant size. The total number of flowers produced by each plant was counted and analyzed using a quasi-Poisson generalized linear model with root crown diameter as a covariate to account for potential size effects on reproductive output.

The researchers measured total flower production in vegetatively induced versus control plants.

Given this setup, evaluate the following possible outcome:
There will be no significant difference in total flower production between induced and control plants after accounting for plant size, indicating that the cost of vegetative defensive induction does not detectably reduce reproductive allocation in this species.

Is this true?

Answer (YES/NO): YES